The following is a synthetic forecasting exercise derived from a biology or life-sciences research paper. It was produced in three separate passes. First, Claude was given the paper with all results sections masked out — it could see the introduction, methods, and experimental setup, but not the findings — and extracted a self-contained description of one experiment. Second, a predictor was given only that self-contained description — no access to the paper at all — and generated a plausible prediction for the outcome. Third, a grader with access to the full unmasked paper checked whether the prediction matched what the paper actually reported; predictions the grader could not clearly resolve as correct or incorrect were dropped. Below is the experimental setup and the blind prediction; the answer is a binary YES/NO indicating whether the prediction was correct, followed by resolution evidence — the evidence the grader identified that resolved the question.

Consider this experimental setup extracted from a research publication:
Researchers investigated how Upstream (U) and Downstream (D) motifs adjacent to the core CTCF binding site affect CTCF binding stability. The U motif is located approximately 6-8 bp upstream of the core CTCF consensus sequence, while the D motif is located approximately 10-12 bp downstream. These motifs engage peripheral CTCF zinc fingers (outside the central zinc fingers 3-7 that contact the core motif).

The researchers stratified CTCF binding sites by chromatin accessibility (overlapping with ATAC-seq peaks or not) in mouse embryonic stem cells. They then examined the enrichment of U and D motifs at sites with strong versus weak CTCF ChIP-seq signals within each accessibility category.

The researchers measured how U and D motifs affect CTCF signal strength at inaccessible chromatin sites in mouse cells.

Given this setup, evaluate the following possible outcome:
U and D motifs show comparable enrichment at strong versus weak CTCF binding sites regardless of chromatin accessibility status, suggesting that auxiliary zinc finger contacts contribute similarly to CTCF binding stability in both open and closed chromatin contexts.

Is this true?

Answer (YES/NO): NO